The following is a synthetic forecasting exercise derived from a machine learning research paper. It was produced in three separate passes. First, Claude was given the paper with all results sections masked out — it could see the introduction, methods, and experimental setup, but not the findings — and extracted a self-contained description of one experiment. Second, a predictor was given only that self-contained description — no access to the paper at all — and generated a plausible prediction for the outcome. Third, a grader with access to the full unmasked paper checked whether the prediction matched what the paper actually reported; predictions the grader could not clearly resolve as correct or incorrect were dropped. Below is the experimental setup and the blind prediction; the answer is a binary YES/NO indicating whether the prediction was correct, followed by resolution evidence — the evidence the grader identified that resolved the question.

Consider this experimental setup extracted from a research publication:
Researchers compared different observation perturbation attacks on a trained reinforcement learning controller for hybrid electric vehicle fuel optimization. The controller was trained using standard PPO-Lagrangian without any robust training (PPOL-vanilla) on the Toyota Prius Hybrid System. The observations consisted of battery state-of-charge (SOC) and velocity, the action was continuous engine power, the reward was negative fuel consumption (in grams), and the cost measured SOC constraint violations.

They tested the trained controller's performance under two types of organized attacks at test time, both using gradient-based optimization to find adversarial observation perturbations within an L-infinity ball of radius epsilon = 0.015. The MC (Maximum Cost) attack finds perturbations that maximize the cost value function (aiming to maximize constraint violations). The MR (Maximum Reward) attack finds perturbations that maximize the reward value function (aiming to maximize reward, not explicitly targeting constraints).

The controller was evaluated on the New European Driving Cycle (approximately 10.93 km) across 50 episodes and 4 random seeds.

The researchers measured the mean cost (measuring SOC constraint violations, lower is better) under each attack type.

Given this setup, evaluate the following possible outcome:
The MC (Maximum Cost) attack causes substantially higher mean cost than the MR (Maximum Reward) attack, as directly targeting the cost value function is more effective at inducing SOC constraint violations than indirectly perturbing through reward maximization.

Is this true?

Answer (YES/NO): NO